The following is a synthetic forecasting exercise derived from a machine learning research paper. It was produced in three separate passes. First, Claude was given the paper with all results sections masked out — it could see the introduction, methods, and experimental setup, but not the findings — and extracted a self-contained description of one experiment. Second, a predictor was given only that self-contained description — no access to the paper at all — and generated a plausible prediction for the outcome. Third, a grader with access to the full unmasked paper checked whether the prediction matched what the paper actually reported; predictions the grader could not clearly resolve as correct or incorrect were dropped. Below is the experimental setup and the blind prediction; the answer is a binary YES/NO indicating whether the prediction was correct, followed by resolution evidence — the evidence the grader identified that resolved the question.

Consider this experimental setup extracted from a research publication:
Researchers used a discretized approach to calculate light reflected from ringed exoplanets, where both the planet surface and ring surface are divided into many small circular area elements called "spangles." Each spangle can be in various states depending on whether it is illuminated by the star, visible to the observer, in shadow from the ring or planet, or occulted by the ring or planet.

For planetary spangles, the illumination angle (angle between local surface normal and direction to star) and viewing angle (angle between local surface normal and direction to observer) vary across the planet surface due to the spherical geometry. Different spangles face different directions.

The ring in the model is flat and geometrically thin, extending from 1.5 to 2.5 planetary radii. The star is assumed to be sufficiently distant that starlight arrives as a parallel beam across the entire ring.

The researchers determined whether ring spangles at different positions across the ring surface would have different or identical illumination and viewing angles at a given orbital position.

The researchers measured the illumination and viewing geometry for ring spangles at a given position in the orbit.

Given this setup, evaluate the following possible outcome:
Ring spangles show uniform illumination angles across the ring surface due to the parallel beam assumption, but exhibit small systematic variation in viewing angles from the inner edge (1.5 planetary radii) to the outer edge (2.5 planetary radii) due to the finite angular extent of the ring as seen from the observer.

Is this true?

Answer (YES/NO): NO